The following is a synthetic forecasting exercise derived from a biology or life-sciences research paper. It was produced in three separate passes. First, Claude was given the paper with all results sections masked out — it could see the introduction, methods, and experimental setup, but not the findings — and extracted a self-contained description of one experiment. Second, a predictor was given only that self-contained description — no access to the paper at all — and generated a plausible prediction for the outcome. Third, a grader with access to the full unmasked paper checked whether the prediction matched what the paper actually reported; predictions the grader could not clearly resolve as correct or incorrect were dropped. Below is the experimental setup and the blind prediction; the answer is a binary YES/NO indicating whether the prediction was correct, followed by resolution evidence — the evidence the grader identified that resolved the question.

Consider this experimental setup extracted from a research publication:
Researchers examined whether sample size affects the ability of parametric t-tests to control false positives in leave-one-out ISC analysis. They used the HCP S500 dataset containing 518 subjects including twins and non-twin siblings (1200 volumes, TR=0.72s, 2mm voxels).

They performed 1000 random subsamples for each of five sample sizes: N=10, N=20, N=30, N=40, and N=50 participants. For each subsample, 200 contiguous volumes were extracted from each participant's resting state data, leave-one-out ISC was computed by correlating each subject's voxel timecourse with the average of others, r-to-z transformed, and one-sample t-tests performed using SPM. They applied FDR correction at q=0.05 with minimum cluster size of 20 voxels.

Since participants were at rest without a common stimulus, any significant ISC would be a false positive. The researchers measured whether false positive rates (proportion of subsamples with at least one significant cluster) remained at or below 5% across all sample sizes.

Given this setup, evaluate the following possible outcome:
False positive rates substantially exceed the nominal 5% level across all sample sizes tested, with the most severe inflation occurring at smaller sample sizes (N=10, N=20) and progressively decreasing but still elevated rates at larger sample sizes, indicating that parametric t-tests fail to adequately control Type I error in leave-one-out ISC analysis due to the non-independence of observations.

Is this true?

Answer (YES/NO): NO